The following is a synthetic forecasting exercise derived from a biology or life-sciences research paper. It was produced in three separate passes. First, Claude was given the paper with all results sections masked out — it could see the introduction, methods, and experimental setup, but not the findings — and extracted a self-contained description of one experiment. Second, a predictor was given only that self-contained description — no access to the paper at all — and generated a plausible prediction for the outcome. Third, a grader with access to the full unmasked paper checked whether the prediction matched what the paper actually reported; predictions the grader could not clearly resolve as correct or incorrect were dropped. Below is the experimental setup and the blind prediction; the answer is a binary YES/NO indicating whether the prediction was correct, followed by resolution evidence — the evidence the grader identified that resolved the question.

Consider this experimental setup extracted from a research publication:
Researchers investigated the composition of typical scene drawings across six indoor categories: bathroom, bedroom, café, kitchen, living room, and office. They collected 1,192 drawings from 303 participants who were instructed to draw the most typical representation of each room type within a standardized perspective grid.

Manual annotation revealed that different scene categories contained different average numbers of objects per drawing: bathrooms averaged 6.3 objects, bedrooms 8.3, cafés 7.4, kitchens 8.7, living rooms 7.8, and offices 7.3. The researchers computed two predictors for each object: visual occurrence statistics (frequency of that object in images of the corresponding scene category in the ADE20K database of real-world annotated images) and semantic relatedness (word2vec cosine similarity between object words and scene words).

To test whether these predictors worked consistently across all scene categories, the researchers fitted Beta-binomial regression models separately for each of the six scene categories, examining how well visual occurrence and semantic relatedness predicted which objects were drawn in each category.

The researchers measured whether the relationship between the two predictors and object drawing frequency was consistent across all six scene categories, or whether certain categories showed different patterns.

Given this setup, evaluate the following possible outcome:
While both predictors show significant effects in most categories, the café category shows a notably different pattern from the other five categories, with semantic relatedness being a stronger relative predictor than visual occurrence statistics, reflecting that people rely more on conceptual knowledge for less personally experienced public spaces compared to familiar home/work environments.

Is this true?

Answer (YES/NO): YES